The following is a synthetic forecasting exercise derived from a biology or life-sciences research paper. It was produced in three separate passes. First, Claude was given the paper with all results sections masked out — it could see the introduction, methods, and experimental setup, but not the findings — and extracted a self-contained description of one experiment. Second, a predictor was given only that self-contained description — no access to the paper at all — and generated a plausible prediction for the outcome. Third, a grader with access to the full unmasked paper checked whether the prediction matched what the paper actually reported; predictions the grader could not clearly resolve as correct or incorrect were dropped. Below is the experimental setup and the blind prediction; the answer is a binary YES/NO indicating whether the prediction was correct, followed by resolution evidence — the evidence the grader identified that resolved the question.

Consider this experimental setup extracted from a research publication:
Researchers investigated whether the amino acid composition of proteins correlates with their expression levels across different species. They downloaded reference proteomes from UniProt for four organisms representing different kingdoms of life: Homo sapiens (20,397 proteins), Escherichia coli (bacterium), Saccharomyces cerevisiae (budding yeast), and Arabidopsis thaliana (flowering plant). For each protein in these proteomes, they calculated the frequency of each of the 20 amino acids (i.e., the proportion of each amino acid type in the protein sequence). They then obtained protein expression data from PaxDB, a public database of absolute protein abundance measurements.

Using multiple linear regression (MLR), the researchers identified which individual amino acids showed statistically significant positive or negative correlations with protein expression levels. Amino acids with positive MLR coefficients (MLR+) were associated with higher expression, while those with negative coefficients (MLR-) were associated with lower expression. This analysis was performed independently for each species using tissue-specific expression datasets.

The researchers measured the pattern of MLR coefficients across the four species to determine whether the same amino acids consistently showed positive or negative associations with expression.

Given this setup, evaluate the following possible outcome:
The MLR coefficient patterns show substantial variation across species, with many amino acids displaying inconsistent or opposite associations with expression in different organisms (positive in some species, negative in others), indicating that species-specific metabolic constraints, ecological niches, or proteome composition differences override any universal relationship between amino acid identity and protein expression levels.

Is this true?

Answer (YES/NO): NO